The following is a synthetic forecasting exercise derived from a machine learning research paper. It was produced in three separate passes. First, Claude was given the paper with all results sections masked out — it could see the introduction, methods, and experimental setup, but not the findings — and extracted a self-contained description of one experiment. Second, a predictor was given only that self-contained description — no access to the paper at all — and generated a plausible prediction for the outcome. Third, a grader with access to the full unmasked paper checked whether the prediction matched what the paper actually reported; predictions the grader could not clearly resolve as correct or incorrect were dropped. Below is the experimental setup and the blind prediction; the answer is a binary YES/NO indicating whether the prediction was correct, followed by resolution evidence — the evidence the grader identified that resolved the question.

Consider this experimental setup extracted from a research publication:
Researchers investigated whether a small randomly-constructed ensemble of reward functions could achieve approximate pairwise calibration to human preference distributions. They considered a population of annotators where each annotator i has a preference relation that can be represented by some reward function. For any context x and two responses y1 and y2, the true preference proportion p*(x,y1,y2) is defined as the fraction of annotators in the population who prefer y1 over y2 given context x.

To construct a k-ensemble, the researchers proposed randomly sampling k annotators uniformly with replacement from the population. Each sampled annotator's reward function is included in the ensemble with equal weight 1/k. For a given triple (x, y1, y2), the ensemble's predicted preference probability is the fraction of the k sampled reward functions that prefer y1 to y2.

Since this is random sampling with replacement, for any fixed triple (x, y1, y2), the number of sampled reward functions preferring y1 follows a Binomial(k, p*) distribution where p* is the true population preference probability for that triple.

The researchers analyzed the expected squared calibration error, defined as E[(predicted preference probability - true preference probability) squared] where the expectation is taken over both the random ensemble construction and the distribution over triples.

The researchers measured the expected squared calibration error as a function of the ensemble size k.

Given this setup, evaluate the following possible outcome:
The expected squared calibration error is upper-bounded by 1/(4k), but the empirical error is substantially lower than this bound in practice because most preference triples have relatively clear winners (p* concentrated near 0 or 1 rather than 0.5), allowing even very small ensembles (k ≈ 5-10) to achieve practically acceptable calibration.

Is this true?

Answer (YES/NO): NO